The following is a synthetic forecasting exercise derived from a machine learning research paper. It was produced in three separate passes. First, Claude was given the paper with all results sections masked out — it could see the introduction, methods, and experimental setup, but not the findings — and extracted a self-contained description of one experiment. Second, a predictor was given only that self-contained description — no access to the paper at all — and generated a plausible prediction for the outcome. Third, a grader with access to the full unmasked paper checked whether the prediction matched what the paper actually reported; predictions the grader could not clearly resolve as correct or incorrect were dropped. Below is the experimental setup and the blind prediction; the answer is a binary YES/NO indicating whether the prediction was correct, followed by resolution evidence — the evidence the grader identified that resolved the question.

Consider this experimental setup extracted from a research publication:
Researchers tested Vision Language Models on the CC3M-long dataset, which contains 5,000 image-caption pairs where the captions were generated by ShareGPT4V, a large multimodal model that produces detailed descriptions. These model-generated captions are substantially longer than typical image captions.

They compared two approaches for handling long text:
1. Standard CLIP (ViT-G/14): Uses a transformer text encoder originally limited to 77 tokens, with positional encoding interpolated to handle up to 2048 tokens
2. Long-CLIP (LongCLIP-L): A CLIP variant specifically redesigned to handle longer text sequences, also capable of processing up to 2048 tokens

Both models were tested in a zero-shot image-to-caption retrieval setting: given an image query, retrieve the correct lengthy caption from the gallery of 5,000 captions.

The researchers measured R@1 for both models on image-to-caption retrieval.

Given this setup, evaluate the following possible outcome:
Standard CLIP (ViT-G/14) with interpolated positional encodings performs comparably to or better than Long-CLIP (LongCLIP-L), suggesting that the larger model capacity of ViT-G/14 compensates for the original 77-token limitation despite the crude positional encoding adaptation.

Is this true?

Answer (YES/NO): NO